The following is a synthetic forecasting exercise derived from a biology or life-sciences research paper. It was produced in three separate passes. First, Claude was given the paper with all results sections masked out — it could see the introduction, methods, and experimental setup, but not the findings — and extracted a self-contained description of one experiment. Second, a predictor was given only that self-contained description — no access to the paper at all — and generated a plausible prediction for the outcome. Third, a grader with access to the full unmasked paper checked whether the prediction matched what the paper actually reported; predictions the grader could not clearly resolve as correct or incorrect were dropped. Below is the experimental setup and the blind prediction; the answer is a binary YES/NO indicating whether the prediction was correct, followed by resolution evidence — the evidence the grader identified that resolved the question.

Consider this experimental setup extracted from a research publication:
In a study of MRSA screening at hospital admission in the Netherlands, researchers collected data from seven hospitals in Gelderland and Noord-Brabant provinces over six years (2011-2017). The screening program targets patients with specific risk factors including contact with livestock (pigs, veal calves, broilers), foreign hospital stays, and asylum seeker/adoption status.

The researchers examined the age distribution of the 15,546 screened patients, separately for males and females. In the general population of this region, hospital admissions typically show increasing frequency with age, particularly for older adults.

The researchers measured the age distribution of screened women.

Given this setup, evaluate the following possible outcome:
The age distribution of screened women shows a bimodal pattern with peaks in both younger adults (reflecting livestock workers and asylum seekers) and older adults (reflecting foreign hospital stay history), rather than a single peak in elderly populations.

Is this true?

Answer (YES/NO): NO